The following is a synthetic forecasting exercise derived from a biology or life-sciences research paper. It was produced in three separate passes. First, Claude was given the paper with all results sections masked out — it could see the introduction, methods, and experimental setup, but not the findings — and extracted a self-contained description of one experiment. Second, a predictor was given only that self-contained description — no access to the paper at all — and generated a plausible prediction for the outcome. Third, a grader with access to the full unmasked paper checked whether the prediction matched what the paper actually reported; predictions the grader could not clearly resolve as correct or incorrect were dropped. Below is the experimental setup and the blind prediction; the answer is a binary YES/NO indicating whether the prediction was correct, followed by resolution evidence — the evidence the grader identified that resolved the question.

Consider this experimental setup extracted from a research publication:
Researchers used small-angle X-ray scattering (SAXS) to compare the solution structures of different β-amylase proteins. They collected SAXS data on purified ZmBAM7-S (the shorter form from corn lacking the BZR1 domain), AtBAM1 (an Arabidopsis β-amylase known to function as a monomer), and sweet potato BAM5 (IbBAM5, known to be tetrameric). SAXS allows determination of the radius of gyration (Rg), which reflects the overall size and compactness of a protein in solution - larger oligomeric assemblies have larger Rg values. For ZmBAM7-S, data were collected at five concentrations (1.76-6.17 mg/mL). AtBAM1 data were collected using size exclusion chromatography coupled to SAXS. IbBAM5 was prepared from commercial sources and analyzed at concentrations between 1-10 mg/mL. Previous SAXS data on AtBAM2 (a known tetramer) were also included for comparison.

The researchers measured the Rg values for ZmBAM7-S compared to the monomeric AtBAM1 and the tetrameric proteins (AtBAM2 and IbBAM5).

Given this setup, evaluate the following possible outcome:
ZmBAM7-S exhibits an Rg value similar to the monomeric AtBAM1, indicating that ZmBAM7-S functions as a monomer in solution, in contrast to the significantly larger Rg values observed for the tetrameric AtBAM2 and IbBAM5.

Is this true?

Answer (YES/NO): NO